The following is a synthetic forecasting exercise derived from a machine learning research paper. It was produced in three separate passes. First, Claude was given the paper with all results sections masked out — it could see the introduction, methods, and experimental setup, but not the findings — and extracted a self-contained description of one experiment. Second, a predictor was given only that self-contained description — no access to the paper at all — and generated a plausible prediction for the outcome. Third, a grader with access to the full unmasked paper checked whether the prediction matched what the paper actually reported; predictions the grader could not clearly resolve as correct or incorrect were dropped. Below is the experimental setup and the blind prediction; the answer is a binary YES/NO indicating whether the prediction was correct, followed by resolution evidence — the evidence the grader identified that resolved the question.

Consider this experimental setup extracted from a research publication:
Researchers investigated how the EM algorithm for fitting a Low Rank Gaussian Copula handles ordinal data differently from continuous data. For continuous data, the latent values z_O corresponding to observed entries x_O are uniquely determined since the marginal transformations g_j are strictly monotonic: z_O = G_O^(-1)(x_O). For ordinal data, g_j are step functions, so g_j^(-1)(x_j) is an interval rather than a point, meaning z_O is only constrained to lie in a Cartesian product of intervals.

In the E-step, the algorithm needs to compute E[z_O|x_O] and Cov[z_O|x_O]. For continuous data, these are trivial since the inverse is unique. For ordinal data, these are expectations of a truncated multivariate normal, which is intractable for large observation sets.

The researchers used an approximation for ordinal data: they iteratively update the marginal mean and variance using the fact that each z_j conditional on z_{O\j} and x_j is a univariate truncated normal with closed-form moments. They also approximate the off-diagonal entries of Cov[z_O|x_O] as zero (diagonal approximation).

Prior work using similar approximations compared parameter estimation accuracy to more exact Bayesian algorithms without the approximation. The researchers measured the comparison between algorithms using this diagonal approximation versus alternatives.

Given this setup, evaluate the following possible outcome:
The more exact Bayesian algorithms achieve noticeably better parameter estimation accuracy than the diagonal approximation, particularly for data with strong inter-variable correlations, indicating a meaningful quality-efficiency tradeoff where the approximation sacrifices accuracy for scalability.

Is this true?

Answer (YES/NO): NO